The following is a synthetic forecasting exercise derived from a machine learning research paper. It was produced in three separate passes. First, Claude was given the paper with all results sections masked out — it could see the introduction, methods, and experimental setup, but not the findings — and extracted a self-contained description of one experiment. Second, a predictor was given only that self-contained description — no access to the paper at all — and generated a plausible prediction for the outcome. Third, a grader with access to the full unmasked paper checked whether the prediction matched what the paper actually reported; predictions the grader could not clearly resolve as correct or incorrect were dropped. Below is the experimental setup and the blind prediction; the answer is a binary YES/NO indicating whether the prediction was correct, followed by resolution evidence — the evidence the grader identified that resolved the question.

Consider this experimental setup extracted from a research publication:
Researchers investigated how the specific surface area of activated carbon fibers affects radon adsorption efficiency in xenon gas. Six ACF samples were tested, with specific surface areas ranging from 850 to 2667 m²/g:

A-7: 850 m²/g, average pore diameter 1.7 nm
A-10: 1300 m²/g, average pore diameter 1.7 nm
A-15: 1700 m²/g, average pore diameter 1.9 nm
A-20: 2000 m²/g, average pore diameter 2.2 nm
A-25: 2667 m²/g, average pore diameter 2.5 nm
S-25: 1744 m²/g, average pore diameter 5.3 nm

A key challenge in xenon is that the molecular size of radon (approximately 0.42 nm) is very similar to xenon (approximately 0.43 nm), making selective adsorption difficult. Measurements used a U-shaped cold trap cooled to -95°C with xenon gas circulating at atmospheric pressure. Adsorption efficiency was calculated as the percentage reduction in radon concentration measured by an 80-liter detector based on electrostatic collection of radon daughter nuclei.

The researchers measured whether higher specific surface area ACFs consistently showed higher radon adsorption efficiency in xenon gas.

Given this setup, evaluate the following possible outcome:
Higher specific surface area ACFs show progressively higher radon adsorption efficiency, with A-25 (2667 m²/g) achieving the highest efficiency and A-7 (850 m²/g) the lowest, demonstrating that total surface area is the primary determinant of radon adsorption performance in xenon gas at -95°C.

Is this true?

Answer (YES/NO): NO